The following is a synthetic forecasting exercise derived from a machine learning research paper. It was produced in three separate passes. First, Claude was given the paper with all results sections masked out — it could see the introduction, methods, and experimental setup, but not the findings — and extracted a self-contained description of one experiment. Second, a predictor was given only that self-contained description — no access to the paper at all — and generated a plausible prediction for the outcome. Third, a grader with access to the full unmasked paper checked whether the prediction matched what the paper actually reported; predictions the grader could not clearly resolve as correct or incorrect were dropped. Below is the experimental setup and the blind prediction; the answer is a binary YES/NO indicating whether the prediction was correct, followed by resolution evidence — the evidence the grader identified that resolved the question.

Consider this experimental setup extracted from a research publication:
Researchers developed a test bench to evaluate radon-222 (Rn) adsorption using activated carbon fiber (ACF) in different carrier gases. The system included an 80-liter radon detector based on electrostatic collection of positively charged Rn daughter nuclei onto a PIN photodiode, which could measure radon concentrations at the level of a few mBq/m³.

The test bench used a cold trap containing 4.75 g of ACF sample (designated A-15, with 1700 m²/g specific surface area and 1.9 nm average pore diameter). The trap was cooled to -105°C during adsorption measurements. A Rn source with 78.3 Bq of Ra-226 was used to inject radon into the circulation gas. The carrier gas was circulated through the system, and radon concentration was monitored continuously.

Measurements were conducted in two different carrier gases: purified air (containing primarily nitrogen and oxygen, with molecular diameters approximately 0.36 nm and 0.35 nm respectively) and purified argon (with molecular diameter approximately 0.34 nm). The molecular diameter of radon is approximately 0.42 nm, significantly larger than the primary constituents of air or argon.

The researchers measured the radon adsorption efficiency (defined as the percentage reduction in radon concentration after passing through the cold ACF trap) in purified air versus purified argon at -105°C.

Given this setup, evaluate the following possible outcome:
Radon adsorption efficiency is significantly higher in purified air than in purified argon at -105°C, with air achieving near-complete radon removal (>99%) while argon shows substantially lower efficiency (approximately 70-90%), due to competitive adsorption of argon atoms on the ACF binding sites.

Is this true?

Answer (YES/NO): NO